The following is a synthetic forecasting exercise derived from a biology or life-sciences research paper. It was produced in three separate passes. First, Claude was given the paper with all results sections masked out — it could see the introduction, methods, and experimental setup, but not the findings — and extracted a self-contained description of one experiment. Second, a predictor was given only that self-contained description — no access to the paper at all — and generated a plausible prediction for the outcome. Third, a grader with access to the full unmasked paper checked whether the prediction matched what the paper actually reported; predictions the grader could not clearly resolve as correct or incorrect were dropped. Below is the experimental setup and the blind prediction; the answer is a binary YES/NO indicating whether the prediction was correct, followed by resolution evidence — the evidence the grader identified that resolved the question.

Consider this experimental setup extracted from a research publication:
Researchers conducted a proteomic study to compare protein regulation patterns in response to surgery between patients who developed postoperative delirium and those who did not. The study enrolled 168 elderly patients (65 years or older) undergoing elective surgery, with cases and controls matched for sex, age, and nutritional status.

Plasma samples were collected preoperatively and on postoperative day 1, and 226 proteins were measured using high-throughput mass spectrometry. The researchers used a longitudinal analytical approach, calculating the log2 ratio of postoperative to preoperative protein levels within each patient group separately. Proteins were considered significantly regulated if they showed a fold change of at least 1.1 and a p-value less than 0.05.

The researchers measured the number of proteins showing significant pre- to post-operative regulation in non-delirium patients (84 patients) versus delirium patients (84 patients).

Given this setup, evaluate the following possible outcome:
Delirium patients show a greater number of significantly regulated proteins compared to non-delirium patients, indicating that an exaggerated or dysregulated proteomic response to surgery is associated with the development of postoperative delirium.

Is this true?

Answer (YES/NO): NO